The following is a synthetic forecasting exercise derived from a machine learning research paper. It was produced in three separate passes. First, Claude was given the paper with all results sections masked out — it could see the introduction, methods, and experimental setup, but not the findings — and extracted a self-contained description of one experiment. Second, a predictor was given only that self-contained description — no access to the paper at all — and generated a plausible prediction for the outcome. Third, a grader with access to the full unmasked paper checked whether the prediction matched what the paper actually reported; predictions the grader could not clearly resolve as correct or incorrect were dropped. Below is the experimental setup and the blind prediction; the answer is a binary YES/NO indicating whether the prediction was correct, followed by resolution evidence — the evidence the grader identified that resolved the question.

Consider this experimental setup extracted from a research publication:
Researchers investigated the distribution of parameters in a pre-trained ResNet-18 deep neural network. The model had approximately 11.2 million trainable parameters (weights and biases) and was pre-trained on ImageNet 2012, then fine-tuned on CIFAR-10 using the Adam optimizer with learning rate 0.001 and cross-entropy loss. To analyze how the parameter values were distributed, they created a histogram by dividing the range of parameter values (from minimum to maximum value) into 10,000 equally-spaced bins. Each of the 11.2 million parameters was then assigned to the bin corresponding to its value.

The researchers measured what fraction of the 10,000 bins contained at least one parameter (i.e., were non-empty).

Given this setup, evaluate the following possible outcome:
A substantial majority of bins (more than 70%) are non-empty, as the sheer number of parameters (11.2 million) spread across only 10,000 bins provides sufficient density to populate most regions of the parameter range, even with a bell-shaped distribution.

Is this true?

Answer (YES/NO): NO